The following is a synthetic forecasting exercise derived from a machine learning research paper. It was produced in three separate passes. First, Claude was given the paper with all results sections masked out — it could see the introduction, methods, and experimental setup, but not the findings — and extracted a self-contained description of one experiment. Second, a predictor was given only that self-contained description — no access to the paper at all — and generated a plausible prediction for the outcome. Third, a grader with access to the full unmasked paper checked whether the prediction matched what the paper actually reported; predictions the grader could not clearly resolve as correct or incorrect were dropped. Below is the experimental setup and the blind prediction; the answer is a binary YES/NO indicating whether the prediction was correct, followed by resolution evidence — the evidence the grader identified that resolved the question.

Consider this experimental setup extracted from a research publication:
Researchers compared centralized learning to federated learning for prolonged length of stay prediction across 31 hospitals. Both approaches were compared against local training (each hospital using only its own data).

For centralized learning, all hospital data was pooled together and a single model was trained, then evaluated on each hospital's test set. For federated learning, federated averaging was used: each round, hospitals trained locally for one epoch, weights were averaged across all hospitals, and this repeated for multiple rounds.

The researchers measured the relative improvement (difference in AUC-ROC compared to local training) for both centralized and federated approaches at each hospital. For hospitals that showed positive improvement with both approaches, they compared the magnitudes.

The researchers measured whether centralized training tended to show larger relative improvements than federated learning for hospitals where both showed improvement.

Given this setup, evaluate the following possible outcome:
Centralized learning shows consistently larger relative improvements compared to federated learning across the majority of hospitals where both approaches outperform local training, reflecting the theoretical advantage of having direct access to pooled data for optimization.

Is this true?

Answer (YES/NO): NO